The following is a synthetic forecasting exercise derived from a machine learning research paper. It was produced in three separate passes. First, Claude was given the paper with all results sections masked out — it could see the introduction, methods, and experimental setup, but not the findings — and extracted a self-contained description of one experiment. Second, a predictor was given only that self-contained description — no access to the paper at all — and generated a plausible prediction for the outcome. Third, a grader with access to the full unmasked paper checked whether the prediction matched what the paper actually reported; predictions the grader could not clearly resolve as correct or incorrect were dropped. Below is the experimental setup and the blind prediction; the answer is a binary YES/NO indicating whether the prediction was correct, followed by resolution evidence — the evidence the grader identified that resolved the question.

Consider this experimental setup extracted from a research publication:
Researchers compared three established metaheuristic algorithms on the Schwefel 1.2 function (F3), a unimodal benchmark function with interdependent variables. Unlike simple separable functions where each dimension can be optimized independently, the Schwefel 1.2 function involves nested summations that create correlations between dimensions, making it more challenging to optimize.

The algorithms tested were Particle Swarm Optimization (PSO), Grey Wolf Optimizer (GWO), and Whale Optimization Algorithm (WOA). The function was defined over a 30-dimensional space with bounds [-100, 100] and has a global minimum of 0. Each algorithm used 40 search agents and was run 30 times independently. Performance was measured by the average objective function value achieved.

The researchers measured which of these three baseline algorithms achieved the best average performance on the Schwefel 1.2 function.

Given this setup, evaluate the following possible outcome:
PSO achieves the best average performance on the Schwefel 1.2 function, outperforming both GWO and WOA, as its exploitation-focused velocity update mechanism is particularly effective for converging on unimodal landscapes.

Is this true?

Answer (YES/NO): NO